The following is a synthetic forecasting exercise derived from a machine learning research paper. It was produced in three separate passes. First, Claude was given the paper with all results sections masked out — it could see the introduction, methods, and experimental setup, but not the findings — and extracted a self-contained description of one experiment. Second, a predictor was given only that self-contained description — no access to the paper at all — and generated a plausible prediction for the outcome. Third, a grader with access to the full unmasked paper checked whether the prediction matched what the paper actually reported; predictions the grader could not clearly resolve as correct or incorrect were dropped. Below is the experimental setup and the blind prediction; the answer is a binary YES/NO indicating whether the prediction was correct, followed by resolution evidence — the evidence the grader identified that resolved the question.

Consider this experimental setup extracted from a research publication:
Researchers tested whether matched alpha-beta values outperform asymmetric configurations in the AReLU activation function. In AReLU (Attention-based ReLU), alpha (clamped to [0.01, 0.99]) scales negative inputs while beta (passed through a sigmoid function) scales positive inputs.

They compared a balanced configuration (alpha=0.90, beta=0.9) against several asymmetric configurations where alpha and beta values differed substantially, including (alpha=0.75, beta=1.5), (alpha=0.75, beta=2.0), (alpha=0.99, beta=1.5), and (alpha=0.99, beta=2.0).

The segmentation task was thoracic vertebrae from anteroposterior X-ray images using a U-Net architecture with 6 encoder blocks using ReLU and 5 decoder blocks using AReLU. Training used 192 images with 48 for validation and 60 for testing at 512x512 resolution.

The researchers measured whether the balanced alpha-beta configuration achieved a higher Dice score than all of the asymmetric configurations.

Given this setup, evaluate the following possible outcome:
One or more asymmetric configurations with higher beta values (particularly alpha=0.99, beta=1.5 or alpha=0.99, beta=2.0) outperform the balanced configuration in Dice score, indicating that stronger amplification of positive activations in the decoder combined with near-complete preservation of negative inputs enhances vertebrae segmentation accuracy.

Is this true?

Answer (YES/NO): NO